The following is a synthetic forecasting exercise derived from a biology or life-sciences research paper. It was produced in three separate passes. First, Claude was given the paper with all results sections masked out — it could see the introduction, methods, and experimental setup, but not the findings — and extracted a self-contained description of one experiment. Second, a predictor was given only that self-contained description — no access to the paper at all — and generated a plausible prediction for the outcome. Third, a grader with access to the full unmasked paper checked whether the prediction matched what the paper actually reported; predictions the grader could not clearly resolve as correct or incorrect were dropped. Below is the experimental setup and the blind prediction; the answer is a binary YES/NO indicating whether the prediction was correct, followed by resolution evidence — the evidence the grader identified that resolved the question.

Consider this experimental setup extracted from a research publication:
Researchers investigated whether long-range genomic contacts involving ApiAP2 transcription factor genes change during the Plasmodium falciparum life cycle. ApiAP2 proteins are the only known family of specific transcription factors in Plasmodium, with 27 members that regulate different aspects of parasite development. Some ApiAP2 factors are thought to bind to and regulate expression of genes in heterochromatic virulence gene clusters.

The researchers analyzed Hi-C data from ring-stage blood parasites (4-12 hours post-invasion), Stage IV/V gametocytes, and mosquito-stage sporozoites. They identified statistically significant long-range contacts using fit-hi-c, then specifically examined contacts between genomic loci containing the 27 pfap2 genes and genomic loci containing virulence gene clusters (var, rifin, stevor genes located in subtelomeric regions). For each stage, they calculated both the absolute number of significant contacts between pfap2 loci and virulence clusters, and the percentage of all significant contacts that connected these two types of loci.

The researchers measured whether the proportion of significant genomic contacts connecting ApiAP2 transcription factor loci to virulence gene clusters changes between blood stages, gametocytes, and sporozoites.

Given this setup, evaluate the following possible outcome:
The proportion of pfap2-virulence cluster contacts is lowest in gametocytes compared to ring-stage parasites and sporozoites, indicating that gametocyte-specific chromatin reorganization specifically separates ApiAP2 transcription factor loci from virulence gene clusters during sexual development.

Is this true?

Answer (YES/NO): NO